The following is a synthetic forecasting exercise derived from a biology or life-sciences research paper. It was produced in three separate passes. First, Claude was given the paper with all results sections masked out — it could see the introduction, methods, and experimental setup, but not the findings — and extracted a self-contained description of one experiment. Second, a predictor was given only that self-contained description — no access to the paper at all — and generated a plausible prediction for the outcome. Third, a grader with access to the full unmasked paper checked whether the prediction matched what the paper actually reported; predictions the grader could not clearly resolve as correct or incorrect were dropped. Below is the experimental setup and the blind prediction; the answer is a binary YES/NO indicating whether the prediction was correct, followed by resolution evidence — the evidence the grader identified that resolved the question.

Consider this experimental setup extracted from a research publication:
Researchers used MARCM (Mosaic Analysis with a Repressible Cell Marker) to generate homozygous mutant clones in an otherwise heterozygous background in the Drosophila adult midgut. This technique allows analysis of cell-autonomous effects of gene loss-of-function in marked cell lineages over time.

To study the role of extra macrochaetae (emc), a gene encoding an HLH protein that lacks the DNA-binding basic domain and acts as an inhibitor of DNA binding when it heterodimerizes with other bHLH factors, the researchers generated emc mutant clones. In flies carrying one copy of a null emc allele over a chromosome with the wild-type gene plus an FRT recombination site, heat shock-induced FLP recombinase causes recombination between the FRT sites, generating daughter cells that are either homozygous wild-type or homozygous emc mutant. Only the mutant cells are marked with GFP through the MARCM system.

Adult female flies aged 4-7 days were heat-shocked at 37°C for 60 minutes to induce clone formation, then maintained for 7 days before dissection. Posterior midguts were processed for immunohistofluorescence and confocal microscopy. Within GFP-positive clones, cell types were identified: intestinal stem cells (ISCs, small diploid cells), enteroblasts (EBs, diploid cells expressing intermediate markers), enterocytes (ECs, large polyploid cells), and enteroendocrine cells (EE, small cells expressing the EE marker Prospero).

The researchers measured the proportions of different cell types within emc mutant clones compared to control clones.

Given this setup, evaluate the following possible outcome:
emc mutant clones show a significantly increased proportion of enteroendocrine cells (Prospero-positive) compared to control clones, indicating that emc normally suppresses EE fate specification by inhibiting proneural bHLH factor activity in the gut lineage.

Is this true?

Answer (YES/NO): NO